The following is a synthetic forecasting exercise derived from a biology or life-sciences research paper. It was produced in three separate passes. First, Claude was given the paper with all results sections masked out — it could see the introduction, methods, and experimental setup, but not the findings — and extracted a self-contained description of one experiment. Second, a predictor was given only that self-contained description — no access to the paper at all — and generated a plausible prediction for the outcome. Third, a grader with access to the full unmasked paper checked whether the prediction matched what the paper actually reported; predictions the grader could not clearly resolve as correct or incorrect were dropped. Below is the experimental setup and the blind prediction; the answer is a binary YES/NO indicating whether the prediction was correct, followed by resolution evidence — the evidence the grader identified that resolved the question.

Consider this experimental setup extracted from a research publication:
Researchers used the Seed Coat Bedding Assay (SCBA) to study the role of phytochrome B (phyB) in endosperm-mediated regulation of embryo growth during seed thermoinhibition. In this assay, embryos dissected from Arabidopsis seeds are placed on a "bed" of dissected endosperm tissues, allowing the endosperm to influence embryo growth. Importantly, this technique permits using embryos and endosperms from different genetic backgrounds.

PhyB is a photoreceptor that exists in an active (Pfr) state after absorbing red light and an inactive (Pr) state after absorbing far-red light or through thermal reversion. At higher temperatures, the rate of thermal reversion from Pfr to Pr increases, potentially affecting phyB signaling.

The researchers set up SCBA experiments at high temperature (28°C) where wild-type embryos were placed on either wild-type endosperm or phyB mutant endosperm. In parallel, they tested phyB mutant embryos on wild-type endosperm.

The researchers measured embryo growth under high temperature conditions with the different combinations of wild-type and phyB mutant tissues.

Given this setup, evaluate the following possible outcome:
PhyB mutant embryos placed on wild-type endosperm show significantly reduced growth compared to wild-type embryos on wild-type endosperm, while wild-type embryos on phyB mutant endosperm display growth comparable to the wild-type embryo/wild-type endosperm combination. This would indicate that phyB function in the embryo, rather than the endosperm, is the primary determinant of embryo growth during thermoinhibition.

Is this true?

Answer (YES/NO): NO